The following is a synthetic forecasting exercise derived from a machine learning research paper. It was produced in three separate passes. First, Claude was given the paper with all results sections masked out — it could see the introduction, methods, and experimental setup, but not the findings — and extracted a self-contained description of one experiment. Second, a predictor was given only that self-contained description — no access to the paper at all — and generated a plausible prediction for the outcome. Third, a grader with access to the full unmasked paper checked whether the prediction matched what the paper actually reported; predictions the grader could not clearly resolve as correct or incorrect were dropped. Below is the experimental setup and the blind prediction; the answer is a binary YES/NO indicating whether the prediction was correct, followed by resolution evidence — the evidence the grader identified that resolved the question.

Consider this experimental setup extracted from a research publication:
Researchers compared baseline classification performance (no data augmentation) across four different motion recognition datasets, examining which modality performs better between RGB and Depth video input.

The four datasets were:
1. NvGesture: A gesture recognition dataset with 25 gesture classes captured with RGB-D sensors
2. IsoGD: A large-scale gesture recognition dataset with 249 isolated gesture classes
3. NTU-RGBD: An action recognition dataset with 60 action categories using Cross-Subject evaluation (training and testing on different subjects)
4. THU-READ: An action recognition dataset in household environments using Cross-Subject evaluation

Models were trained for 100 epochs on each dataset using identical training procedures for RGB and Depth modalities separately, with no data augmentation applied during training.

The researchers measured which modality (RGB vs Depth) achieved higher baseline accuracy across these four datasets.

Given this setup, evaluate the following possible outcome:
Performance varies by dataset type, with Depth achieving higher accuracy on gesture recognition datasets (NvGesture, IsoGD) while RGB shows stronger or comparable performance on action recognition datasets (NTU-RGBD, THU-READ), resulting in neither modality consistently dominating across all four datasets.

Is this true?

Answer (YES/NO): NO